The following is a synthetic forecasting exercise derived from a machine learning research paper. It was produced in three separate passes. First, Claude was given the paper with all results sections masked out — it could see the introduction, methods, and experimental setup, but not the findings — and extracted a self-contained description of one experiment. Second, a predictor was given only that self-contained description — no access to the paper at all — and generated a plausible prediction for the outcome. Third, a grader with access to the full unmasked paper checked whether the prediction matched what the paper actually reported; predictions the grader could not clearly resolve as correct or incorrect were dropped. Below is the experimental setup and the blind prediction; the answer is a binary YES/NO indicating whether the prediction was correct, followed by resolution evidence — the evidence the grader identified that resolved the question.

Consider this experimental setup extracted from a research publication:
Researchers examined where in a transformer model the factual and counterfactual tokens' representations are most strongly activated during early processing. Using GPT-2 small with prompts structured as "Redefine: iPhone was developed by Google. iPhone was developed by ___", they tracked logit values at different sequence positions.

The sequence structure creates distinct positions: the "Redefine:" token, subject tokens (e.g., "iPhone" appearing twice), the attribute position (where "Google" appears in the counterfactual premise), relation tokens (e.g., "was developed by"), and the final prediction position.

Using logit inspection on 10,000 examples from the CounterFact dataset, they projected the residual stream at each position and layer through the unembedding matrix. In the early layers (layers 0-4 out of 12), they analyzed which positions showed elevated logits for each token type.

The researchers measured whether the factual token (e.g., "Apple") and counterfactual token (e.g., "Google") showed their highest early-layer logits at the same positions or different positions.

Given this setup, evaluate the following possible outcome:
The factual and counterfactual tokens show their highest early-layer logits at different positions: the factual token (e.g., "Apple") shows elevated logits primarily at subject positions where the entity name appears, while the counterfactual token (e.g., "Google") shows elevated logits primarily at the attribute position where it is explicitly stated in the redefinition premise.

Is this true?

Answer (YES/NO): YES